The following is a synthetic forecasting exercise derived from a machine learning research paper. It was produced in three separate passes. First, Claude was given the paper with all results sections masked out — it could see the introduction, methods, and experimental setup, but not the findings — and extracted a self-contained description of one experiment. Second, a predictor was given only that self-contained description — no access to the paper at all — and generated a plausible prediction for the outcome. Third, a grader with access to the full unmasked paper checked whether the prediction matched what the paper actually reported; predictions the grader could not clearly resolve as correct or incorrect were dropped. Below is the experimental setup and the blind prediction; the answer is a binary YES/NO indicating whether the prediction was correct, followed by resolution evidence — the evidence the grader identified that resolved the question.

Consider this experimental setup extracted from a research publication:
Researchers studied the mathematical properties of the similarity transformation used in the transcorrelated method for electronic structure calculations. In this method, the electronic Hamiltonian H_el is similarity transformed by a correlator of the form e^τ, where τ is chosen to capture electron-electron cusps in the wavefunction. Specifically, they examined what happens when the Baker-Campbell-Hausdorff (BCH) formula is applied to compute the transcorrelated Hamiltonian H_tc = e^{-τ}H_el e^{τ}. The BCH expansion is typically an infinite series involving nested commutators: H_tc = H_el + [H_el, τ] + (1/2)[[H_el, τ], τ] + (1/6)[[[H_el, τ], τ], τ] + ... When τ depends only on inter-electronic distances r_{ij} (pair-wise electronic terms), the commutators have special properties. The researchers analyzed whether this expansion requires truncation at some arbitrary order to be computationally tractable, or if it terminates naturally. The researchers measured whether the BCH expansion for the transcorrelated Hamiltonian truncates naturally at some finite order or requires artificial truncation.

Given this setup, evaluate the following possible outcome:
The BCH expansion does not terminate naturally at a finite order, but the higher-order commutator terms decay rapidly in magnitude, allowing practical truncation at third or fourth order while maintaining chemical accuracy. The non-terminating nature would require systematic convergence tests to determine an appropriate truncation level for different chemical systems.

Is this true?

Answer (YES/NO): NO